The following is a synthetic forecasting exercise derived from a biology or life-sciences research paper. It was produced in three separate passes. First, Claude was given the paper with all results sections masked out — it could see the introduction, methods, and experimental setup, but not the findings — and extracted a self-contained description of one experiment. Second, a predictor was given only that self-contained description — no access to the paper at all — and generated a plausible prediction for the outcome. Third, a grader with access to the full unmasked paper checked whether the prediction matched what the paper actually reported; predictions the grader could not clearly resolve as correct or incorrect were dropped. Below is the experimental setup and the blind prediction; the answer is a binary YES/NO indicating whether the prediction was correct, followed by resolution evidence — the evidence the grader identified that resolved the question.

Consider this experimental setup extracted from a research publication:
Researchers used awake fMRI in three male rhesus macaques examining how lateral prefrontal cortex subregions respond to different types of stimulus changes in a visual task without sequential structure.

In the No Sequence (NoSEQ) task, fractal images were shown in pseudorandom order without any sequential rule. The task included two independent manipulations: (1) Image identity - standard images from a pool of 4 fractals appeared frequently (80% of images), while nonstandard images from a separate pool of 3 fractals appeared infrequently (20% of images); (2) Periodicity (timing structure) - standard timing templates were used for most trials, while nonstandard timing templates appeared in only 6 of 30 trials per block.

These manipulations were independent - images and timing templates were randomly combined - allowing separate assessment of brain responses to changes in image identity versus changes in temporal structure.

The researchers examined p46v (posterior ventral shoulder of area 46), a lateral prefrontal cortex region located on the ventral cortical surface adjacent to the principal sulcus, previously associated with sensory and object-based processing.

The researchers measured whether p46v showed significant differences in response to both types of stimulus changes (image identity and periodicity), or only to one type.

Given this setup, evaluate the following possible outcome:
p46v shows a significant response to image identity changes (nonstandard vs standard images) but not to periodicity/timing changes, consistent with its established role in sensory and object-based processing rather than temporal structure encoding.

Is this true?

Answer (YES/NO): NO